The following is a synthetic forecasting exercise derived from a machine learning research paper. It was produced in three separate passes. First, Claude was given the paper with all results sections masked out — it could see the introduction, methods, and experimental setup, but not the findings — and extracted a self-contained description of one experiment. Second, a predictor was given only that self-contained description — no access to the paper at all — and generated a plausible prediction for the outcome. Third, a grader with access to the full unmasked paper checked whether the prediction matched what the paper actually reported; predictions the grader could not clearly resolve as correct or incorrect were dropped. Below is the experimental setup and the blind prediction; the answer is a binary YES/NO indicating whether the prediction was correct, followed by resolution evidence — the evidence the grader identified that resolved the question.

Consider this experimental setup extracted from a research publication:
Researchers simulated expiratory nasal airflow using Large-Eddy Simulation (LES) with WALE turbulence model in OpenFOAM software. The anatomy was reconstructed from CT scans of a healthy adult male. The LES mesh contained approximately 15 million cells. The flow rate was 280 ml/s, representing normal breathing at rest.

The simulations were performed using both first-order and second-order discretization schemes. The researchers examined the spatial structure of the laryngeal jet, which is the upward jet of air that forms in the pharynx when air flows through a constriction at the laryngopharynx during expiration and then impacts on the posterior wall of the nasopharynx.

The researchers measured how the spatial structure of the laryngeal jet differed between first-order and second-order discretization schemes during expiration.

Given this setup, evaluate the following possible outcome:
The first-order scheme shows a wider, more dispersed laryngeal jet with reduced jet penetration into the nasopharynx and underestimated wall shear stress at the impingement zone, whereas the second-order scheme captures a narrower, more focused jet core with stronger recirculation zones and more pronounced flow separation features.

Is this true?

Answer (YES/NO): NO